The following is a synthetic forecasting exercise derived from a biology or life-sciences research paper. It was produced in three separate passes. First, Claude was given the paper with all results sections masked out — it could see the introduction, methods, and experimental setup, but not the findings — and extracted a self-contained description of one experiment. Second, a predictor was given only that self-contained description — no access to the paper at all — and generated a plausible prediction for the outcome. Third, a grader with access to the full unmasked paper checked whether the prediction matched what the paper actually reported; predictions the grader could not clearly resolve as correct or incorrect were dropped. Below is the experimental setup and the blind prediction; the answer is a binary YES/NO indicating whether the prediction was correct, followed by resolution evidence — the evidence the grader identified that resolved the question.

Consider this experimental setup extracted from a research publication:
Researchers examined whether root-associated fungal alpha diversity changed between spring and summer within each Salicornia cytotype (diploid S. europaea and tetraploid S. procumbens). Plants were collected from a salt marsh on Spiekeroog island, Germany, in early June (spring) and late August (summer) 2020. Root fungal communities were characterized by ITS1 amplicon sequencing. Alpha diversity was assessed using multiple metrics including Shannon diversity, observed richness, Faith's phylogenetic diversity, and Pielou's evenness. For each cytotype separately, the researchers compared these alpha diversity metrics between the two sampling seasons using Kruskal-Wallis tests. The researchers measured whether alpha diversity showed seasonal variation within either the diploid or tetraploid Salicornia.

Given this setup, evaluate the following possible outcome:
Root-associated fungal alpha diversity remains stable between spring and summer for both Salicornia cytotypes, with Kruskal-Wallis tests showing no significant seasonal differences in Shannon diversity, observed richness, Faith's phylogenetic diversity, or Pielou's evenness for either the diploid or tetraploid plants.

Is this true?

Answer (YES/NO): YES